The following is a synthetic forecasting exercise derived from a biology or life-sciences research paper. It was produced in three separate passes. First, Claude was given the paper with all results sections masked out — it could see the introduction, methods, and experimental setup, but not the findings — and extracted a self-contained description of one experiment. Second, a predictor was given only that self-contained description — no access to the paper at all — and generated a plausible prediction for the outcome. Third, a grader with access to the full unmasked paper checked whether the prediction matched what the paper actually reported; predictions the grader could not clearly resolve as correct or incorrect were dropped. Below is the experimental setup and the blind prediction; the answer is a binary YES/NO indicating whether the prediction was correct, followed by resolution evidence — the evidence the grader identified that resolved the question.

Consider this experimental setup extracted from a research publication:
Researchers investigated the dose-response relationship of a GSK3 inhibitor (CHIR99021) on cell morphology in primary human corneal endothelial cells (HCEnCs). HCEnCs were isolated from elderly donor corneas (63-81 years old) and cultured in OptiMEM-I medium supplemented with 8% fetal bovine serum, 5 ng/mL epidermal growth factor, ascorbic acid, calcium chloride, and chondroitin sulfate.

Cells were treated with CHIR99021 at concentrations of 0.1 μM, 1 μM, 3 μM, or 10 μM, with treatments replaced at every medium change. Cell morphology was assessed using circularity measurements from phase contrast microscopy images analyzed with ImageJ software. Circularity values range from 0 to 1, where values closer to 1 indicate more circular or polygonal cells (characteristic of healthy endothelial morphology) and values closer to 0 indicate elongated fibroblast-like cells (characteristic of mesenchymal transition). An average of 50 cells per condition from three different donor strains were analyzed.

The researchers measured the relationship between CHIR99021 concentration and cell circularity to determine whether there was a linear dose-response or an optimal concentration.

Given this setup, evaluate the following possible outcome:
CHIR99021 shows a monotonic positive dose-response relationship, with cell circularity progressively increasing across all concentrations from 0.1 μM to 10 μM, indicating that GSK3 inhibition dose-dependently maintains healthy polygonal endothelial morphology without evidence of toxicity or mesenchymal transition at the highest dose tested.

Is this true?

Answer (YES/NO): NO